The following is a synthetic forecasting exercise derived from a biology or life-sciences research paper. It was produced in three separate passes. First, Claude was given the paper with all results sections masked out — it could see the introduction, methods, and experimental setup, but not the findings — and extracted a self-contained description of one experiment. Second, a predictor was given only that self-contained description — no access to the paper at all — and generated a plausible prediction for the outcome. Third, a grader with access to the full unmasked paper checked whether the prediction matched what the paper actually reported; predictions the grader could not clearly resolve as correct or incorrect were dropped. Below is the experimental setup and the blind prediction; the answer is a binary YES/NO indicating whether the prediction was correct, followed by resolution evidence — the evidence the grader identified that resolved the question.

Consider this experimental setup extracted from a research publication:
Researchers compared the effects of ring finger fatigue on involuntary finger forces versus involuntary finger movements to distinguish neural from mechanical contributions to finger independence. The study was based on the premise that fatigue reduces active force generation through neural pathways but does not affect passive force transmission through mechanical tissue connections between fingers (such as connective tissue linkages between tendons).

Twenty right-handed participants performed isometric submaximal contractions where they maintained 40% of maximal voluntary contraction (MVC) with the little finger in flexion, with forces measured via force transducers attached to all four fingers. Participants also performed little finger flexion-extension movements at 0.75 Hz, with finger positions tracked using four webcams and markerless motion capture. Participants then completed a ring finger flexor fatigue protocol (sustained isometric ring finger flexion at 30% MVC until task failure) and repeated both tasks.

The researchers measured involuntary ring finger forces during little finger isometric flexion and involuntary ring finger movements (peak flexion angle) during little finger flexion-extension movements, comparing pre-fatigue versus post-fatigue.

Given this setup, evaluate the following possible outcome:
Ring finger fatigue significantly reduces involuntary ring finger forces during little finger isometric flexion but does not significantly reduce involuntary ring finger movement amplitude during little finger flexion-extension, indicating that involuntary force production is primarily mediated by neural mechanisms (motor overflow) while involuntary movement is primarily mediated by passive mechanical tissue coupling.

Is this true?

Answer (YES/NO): YES